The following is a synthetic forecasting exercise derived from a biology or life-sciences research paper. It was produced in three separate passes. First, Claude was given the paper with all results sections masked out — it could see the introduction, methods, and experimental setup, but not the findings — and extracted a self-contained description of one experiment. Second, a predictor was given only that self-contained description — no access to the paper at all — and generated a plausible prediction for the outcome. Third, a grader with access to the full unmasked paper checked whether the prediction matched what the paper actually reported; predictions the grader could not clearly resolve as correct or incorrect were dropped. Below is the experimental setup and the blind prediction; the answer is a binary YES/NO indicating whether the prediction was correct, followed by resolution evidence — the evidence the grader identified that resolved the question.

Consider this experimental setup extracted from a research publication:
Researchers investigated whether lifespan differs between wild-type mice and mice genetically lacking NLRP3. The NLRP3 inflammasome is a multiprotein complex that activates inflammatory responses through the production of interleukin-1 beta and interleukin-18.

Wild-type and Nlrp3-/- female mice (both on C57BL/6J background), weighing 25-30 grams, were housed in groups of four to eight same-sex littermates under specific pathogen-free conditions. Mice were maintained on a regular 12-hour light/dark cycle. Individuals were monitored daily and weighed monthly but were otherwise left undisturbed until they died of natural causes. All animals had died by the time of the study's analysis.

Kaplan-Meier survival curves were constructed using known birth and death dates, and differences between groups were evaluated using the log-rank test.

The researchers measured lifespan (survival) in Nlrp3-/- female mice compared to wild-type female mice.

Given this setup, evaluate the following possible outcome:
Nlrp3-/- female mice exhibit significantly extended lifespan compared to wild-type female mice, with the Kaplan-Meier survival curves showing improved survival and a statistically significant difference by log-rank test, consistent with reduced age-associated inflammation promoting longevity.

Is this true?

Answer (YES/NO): YES